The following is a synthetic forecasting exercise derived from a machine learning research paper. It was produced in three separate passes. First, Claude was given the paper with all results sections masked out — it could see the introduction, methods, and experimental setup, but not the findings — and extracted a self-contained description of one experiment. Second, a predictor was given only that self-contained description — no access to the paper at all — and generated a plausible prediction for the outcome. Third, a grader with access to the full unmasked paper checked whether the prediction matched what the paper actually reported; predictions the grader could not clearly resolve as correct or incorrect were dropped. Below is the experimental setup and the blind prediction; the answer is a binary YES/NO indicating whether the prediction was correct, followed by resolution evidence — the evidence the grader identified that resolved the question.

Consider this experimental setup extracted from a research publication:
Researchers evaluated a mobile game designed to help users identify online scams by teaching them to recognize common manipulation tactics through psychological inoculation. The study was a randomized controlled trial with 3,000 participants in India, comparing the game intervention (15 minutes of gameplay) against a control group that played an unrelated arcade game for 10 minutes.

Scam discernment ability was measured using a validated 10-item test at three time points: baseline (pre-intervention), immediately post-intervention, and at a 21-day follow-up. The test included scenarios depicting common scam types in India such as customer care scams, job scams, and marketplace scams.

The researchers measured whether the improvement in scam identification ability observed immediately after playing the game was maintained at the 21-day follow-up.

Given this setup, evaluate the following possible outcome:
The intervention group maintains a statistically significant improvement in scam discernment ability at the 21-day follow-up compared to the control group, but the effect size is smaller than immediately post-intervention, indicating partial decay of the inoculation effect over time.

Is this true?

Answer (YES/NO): NO